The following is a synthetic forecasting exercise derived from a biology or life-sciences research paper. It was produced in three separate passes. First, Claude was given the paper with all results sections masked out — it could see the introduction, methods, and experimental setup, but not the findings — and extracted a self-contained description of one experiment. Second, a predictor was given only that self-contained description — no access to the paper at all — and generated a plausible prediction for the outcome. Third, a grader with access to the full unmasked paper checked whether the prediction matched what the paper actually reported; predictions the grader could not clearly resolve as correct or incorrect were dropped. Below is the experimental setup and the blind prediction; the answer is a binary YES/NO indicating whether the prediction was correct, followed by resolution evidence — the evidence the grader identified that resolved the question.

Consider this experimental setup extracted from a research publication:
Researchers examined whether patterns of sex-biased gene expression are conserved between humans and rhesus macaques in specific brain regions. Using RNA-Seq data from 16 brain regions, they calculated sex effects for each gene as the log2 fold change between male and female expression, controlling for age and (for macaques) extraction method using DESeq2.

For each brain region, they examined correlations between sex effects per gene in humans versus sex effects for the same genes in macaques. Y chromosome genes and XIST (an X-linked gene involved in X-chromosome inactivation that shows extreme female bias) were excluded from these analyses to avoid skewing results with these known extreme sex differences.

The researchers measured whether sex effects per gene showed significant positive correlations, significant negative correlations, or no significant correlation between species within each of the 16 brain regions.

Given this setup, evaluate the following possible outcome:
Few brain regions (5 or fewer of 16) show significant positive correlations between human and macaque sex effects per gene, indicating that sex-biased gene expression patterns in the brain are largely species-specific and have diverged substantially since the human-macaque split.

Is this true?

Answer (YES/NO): NO